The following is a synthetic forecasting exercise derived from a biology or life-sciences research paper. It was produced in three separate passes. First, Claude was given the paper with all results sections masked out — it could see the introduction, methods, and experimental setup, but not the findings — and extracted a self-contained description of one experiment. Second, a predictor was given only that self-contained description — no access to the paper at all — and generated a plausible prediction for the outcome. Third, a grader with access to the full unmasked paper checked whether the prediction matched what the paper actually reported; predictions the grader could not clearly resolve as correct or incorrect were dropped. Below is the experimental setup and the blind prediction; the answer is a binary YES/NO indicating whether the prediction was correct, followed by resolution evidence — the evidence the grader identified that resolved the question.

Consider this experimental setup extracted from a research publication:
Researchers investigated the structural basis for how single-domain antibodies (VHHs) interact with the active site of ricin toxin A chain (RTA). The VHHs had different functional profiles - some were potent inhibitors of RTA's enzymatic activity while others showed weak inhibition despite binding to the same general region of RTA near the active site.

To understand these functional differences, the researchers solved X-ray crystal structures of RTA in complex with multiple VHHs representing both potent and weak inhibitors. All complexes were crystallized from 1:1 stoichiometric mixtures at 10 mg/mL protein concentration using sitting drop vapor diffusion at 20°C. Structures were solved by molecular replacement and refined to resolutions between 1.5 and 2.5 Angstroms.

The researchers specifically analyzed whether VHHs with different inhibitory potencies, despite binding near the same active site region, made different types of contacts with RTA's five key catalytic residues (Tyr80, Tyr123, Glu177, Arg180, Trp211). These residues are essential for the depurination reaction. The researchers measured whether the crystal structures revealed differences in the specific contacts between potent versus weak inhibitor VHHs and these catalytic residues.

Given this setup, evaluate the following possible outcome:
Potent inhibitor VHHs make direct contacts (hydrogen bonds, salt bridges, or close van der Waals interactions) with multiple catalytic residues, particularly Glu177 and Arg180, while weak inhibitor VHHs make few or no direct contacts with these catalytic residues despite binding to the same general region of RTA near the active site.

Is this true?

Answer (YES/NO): NO